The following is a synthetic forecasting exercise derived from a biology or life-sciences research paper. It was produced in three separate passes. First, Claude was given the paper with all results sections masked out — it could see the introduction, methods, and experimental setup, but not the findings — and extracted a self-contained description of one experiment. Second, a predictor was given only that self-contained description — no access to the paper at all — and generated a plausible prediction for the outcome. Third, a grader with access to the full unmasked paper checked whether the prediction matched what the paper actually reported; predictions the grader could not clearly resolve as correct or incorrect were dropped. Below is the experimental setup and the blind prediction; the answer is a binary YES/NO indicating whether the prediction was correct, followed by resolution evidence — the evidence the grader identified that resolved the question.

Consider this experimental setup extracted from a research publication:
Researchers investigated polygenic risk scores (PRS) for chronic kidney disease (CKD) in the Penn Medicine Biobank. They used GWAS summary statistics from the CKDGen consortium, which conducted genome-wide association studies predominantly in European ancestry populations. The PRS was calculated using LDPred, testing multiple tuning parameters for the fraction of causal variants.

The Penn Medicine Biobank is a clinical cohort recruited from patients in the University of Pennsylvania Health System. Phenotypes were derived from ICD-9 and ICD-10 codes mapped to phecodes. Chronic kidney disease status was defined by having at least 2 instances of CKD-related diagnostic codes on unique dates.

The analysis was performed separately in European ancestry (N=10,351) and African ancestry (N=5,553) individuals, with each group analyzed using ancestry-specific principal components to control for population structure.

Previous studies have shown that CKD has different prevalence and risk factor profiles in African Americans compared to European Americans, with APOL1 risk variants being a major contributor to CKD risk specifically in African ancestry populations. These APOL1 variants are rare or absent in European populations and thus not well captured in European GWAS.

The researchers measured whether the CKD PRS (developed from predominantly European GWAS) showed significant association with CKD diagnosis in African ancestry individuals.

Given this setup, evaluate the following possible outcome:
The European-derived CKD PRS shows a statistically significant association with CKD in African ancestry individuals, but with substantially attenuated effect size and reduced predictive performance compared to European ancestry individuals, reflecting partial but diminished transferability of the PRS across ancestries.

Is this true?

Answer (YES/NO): YES